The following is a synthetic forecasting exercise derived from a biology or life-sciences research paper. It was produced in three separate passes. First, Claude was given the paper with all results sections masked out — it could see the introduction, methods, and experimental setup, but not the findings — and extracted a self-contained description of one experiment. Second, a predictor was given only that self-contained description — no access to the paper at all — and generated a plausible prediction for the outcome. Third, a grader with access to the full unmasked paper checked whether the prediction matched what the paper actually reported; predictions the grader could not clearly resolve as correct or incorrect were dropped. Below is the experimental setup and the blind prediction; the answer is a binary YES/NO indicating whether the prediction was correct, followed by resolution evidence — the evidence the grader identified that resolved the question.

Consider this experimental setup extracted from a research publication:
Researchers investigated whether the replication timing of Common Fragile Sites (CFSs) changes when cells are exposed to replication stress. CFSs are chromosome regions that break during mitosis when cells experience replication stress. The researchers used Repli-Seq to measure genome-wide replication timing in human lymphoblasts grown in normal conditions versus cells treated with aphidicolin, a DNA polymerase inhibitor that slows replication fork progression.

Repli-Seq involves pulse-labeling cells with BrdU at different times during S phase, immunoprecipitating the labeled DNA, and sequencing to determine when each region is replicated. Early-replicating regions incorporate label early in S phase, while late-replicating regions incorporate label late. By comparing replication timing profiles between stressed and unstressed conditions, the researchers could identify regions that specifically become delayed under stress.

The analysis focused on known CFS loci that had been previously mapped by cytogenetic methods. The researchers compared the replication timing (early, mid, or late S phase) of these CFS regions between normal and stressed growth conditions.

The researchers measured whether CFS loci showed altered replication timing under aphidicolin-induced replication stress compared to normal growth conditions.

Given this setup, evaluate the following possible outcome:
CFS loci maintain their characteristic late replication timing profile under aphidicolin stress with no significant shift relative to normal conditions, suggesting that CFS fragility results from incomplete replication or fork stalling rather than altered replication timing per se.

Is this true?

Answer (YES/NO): NO